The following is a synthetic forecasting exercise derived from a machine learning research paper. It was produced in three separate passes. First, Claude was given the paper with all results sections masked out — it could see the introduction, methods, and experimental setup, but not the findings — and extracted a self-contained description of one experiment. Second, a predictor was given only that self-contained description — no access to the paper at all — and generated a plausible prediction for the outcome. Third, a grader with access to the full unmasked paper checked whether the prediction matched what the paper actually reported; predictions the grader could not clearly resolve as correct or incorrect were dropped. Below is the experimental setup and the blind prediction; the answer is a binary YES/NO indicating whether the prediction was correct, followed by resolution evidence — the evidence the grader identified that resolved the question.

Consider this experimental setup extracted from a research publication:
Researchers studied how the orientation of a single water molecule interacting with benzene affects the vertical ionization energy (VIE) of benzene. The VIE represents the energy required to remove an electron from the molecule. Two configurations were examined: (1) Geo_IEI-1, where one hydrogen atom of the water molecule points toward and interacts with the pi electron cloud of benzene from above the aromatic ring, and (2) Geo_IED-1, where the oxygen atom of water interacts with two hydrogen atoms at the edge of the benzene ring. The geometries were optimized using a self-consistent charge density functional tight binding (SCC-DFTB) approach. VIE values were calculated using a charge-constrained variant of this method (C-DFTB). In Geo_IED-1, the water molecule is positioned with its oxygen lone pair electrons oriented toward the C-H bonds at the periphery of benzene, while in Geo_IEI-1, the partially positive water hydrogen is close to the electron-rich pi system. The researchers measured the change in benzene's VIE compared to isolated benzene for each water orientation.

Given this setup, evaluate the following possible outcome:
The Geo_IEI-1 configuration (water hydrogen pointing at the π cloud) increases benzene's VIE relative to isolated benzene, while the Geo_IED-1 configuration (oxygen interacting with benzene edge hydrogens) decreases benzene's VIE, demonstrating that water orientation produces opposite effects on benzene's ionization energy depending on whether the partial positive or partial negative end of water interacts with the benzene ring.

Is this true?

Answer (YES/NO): YES